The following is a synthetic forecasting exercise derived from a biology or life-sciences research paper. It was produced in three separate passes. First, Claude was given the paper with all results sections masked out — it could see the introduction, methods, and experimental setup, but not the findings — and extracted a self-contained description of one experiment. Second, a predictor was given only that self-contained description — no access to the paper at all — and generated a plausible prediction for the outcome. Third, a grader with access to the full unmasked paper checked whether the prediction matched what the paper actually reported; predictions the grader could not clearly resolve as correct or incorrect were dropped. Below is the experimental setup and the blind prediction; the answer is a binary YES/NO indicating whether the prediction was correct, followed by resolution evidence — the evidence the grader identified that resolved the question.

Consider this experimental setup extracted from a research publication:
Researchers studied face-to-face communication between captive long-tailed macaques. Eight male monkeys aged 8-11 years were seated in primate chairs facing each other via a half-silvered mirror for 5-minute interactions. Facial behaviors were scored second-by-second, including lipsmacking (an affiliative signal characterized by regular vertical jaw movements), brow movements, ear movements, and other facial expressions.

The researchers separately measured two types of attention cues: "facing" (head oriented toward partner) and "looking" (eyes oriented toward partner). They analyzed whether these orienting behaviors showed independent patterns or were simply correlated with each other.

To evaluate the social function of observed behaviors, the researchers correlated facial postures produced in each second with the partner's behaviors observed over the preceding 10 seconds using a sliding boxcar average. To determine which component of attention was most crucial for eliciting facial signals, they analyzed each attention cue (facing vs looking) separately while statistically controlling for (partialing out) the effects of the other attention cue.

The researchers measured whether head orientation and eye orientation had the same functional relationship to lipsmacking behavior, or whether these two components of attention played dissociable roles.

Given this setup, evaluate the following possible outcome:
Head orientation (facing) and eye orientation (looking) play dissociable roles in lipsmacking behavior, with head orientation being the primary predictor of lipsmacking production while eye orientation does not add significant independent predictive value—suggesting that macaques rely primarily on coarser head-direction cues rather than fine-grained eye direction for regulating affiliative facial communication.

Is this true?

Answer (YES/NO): NO